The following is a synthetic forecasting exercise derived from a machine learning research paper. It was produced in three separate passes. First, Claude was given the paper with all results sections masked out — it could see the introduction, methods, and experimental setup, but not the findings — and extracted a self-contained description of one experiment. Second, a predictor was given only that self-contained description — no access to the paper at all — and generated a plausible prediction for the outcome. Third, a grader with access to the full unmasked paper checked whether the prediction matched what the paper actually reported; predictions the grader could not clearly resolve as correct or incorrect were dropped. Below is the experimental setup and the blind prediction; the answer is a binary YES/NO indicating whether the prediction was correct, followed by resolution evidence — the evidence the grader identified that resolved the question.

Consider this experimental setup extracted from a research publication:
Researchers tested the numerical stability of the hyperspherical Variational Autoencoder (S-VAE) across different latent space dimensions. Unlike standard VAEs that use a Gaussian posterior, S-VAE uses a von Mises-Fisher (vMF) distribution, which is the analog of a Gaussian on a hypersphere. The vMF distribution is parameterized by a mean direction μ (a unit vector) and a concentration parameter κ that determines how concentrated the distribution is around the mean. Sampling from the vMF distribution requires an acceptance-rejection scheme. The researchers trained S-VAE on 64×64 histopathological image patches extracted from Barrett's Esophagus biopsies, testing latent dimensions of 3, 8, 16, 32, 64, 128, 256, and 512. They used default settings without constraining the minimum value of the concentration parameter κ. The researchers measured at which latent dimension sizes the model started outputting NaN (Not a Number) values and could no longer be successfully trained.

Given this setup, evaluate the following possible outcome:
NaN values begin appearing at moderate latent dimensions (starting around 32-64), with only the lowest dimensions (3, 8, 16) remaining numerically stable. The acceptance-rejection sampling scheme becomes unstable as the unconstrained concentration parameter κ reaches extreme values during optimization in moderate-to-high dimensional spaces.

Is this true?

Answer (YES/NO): YES